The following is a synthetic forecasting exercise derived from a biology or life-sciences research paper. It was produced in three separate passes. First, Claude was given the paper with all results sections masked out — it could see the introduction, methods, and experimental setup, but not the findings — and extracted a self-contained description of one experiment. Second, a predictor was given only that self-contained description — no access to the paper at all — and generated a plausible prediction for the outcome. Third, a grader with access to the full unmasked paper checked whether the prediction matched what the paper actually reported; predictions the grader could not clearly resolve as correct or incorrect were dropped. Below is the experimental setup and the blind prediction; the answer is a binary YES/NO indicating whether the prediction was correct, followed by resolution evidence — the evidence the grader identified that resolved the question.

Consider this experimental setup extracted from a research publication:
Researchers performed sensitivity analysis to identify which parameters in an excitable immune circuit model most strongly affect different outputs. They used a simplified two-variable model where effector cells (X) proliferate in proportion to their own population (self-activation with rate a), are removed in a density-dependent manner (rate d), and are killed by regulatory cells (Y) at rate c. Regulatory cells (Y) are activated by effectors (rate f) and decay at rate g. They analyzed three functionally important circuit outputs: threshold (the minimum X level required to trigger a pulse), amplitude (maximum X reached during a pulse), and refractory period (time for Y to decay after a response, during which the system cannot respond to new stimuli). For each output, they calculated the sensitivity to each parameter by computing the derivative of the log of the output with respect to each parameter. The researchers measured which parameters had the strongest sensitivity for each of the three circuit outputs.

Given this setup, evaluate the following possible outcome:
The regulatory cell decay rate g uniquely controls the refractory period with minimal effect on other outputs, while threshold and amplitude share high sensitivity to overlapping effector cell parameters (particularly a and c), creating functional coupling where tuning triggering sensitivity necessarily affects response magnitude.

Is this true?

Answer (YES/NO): NO